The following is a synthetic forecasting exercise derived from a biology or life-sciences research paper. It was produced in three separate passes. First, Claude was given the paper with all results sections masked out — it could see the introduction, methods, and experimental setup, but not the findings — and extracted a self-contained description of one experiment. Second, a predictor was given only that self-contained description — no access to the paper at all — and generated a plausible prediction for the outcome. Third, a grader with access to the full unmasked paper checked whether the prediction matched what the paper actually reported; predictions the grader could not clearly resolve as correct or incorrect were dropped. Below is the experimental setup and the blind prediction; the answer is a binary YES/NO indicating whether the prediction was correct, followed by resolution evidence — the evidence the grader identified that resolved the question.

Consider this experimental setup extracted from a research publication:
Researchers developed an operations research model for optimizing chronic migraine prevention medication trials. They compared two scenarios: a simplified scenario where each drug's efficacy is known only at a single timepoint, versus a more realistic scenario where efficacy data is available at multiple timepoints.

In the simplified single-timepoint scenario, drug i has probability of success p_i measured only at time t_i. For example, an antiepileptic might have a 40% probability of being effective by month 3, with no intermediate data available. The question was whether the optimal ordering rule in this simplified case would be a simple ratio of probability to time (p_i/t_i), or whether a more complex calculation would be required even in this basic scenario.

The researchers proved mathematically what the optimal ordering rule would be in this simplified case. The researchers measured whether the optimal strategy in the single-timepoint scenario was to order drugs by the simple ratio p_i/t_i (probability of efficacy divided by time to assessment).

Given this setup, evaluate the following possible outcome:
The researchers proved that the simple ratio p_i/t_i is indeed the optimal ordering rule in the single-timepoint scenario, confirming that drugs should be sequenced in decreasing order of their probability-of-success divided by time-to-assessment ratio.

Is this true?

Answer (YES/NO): YES